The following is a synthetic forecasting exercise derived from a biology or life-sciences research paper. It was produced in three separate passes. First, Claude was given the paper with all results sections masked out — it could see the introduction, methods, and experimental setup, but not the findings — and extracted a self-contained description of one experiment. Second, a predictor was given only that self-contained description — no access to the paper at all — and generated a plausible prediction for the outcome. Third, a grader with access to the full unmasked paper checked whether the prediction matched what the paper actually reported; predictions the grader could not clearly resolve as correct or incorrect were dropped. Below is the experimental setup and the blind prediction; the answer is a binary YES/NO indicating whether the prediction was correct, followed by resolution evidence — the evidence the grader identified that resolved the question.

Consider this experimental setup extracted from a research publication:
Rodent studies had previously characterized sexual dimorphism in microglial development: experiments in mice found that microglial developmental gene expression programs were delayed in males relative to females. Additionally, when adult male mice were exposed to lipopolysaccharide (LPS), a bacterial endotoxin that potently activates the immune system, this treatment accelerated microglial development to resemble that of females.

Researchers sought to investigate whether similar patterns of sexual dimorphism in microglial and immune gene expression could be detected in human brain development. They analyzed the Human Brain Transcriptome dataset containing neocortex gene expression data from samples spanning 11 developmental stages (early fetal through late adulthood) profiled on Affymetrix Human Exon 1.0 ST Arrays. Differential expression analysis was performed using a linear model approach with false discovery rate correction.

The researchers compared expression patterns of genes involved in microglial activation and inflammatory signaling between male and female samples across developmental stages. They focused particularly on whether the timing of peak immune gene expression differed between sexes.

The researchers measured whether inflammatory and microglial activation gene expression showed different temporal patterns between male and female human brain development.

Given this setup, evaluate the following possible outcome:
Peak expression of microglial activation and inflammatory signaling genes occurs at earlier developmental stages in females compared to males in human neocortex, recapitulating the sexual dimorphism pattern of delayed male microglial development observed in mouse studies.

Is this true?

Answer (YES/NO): NO